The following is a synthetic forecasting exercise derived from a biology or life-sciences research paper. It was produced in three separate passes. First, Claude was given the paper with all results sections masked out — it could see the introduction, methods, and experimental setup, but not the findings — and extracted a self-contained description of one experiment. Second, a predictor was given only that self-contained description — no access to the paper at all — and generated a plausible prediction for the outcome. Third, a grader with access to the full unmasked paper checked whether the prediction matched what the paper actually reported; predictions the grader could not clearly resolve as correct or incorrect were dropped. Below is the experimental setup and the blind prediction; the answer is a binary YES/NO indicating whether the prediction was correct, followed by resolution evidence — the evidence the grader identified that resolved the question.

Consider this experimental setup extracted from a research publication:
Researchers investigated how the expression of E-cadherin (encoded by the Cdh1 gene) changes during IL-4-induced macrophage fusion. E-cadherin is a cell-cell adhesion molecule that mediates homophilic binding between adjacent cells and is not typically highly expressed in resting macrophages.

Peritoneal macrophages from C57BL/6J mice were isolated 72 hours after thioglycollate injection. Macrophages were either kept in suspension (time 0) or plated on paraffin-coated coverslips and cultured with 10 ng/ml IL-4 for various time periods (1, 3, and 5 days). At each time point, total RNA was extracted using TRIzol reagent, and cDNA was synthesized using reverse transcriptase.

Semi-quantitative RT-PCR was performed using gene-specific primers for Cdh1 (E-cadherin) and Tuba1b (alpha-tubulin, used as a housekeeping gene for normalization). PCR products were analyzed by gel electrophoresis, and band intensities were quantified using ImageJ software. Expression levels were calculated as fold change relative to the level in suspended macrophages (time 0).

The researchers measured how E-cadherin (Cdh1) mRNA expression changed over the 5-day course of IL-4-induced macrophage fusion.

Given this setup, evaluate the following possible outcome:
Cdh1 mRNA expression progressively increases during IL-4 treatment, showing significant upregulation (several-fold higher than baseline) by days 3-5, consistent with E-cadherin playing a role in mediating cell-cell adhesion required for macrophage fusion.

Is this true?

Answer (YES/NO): NO